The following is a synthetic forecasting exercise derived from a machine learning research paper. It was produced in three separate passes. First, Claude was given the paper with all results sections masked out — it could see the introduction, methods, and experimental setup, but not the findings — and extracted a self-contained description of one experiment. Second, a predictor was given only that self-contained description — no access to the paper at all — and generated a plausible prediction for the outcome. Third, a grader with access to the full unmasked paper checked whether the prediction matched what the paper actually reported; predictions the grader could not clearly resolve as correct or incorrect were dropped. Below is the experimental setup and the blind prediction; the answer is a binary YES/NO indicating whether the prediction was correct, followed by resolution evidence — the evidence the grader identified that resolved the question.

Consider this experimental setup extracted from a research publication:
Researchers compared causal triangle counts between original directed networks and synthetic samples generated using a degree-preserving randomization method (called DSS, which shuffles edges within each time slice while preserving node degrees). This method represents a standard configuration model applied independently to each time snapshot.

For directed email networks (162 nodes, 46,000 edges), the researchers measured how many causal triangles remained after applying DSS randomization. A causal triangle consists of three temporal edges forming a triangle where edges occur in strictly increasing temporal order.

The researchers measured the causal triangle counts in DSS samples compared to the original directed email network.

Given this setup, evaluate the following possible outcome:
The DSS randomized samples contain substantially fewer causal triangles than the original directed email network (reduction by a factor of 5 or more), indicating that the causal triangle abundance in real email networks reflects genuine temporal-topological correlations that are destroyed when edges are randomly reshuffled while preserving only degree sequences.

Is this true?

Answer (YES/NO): YES